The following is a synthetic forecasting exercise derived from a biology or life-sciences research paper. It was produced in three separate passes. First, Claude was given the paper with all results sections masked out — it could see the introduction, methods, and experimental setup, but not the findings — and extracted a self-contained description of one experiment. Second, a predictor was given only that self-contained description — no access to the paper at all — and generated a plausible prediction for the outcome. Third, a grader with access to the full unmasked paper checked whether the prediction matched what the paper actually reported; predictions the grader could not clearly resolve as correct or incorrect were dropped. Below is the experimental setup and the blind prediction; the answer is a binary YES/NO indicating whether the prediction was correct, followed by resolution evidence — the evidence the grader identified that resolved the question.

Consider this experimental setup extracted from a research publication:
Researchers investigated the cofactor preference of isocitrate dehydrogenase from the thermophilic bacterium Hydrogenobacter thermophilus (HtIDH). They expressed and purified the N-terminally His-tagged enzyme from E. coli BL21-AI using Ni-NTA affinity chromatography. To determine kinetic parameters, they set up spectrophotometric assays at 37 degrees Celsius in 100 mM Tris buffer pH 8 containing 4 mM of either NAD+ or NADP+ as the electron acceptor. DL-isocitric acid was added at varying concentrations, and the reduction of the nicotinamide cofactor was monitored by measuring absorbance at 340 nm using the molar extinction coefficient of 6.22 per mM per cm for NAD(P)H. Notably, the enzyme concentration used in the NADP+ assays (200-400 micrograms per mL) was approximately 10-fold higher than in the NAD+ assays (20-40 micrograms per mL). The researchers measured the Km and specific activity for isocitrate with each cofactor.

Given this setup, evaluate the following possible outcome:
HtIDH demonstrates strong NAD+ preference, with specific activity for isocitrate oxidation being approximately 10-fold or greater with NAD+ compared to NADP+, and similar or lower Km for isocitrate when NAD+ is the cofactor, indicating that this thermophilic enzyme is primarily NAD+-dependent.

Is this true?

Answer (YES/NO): YES